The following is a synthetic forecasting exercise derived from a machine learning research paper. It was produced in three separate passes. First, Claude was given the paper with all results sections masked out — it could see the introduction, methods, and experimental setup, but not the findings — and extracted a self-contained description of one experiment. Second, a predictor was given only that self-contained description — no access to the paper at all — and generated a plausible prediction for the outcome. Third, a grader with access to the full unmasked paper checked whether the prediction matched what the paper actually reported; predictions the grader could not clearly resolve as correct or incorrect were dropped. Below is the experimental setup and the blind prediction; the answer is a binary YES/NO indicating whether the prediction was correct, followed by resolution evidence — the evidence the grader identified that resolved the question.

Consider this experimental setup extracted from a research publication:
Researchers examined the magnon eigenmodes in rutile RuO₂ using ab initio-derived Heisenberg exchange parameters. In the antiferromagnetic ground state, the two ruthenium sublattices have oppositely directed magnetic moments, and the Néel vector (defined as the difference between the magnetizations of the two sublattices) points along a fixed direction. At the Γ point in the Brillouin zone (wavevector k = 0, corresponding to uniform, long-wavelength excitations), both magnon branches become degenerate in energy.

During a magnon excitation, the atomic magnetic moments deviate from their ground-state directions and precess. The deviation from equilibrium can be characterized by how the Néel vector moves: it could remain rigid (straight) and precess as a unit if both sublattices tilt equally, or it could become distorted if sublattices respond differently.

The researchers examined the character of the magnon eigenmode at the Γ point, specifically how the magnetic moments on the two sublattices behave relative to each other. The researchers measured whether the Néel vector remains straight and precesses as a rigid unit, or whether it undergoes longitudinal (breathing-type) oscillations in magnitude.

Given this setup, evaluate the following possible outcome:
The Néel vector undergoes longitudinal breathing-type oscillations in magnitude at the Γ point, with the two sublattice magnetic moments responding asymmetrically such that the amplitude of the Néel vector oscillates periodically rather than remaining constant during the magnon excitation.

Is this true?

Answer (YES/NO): NO